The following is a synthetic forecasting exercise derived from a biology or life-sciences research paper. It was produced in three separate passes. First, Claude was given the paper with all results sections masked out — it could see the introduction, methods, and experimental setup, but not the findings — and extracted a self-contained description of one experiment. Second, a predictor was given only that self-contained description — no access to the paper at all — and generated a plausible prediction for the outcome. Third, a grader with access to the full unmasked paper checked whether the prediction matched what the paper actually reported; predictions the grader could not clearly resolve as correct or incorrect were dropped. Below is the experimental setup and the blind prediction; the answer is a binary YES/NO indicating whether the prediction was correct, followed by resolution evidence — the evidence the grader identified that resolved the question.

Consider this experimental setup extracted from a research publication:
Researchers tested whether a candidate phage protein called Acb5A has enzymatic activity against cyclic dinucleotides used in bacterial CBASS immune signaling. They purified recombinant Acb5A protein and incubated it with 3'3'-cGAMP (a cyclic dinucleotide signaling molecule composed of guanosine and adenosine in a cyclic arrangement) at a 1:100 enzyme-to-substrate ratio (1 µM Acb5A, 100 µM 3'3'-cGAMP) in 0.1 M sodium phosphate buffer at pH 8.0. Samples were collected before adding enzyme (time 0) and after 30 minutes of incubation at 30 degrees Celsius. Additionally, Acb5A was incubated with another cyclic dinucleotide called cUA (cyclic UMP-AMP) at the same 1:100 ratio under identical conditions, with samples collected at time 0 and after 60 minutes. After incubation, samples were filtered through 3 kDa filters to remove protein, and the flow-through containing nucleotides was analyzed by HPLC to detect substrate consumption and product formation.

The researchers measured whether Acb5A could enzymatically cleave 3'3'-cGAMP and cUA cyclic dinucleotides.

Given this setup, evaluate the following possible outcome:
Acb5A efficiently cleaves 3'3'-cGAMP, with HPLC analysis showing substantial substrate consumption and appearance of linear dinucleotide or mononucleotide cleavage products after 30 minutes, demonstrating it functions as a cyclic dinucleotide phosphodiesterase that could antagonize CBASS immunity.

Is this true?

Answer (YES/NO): YES